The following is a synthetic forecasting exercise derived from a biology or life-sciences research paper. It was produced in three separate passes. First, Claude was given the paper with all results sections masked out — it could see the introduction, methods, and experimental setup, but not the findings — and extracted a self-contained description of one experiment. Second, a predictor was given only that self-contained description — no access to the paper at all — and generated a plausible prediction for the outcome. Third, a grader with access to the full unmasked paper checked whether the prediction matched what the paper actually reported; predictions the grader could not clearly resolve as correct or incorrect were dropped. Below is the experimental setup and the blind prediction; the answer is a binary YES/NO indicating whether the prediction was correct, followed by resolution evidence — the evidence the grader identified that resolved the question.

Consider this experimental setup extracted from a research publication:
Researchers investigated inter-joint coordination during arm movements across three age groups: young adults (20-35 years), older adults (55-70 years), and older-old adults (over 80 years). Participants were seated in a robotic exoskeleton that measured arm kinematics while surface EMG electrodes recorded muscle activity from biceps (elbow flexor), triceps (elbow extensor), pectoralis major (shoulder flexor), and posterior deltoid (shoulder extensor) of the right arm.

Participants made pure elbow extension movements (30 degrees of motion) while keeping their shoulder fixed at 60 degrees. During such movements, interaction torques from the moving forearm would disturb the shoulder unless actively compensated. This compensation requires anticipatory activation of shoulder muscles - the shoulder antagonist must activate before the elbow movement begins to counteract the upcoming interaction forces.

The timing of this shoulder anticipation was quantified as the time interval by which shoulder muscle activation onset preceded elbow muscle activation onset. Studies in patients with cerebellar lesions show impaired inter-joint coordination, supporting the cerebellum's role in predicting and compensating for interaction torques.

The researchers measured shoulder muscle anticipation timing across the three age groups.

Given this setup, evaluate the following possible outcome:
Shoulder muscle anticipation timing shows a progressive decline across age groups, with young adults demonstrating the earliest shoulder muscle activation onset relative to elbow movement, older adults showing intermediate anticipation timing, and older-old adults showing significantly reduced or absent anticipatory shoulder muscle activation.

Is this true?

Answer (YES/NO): NO